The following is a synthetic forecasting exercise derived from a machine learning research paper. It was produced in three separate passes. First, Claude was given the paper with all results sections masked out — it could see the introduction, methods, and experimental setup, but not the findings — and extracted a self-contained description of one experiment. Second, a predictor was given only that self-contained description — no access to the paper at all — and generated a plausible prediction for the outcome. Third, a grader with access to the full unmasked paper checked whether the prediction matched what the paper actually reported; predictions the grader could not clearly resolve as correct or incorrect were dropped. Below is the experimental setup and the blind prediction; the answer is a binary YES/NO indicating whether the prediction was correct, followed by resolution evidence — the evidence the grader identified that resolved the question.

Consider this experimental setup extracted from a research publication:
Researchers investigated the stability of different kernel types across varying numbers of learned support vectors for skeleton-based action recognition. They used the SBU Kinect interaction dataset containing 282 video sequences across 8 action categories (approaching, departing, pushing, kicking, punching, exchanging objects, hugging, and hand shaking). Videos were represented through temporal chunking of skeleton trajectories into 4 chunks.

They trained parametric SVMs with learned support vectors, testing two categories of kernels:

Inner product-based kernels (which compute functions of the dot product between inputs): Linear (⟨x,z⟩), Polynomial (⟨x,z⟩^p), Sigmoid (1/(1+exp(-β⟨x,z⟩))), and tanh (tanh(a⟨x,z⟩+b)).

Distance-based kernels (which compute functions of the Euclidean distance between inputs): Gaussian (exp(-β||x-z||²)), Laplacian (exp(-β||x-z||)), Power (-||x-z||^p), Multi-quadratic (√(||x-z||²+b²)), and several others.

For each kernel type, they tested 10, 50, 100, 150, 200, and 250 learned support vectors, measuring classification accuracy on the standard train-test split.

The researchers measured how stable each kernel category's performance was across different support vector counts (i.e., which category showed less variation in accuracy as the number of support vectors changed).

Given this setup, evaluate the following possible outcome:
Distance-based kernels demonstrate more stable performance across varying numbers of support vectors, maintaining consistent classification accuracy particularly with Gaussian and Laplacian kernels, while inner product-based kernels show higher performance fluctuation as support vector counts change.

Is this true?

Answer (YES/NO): NO